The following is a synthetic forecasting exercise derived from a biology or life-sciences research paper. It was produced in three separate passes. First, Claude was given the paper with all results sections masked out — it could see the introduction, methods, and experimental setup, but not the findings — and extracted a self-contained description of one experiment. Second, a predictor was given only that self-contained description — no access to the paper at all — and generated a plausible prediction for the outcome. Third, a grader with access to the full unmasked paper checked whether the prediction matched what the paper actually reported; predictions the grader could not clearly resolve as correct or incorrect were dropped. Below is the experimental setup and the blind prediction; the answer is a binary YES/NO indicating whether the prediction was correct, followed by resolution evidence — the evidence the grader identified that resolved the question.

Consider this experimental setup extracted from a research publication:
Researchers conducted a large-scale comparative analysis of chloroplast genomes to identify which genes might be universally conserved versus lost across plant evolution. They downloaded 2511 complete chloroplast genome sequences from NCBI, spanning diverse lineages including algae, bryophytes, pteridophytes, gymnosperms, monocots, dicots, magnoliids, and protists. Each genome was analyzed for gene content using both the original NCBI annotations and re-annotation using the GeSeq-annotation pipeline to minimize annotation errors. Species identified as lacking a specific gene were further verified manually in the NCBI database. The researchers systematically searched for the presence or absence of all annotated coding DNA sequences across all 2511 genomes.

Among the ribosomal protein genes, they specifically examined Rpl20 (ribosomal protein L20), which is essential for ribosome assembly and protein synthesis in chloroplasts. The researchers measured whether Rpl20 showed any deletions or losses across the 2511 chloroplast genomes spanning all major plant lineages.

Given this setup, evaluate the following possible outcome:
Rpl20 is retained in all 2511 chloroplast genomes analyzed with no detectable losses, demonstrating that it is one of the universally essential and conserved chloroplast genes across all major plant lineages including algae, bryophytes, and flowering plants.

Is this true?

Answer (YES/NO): YES